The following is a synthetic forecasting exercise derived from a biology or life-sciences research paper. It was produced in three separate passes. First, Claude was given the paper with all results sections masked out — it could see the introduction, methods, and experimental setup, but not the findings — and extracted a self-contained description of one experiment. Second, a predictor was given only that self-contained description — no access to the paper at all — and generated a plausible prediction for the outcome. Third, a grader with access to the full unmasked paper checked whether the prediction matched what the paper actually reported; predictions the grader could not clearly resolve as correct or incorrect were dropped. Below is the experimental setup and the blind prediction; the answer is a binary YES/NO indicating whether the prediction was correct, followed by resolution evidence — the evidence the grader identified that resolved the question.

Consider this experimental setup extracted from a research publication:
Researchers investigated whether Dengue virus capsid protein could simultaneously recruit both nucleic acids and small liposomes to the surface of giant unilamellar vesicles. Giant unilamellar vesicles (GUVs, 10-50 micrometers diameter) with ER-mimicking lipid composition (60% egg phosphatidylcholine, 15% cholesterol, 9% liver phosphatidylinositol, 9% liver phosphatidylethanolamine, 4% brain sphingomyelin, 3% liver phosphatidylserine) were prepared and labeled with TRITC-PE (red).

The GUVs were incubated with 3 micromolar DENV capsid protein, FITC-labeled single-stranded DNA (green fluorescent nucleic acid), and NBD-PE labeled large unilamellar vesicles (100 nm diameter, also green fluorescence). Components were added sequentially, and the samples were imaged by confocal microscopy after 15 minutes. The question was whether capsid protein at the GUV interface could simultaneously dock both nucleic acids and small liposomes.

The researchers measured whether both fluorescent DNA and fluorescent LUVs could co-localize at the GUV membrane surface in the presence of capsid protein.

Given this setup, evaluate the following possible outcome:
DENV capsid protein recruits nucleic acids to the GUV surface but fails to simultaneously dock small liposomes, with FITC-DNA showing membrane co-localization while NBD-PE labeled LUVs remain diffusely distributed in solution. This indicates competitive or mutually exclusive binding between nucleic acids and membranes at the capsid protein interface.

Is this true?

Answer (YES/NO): NO